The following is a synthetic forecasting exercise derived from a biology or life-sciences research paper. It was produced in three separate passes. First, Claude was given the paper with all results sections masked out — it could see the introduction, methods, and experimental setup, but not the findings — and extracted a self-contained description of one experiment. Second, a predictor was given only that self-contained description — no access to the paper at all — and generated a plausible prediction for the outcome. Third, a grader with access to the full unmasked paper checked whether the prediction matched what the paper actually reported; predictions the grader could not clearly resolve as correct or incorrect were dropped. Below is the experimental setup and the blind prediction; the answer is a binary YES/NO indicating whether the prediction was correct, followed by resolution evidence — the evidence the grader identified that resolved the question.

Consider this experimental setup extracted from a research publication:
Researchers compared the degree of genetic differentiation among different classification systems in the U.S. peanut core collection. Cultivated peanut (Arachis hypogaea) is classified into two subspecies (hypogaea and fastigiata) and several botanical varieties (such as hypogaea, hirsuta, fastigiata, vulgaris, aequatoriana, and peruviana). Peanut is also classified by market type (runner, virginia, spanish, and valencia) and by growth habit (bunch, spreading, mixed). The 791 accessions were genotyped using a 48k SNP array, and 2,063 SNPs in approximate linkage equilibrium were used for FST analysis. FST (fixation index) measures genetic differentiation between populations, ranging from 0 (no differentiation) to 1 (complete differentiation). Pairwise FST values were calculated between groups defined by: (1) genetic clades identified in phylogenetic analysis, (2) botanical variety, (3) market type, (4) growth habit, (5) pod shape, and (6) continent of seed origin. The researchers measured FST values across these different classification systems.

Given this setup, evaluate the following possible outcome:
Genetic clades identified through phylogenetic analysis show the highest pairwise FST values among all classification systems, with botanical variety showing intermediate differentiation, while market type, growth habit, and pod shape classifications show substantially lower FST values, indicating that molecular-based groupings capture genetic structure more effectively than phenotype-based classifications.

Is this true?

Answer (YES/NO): NO